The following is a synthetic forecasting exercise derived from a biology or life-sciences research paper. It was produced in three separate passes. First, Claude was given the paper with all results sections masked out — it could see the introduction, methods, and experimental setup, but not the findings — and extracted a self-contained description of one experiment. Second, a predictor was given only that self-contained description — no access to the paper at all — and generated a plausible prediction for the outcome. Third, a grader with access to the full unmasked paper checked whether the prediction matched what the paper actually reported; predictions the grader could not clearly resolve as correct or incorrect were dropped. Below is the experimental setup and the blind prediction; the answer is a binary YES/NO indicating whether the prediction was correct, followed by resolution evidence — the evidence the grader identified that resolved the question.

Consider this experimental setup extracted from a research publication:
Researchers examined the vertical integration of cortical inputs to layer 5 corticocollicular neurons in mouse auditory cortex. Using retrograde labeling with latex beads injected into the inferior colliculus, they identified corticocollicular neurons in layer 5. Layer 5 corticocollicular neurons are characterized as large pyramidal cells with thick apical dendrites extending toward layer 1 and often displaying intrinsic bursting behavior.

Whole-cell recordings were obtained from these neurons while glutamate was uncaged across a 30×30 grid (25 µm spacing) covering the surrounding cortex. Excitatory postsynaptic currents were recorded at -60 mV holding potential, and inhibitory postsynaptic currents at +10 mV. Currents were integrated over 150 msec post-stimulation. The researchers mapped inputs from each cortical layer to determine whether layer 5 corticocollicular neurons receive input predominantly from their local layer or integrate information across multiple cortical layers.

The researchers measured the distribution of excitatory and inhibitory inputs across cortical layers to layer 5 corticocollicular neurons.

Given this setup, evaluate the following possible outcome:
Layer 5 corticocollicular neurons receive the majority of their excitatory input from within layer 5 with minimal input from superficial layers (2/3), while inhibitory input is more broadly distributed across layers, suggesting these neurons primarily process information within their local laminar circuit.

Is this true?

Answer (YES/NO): NO